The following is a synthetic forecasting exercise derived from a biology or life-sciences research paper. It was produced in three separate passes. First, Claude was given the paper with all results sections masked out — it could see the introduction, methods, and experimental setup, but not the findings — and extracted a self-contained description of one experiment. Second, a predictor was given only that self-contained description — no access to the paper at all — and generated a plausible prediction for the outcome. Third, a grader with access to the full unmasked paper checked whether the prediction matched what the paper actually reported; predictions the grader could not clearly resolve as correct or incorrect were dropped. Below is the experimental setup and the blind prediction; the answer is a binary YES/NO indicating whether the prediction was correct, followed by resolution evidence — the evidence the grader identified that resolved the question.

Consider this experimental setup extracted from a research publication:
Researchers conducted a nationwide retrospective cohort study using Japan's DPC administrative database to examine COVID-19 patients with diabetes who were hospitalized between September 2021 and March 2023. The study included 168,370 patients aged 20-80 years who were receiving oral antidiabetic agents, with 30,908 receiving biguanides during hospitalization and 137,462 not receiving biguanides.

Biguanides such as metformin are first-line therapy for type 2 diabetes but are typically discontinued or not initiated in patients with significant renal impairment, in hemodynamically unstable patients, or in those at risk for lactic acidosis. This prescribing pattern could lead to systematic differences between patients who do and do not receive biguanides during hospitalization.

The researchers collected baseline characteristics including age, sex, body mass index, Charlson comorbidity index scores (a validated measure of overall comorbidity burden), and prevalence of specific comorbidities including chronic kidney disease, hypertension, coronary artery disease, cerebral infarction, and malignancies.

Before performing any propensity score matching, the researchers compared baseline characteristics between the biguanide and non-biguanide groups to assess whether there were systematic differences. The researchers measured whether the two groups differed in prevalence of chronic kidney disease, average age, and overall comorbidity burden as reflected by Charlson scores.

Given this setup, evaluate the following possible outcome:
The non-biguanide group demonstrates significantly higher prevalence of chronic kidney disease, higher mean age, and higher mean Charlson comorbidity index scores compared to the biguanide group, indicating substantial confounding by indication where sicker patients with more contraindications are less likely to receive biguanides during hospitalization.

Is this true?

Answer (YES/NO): NO